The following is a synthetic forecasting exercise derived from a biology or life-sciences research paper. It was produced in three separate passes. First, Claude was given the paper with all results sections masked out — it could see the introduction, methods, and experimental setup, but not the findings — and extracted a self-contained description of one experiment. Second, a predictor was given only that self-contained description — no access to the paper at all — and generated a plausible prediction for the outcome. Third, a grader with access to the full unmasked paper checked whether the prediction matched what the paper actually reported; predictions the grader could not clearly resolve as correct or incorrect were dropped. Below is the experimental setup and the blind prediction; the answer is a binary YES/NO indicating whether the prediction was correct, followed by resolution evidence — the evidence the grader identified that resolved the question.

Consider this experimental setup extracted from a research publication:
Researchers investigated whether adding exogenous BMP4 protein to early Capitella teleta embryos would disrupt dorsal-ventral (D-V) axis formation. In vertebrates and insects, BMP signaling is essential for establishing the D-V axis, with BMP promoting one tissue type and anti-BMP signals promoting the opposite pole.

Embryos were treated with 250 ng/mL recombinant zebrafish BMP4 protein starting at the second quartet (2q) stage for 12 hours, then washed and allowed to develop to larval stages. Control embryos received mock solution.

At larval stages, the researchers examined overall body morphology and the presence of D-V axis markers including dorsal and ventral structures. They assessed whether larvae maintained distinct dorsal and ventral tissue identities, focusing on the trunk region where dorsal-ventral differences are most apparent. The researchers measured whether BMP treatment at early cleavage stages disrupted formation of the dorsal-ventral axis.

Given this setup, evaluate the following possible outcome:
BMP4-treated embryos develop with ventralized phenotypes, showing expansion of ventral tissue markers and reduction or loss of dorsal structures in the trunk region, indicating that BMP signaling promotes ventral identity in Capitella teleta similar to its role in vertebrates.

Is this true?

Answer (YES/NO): NO